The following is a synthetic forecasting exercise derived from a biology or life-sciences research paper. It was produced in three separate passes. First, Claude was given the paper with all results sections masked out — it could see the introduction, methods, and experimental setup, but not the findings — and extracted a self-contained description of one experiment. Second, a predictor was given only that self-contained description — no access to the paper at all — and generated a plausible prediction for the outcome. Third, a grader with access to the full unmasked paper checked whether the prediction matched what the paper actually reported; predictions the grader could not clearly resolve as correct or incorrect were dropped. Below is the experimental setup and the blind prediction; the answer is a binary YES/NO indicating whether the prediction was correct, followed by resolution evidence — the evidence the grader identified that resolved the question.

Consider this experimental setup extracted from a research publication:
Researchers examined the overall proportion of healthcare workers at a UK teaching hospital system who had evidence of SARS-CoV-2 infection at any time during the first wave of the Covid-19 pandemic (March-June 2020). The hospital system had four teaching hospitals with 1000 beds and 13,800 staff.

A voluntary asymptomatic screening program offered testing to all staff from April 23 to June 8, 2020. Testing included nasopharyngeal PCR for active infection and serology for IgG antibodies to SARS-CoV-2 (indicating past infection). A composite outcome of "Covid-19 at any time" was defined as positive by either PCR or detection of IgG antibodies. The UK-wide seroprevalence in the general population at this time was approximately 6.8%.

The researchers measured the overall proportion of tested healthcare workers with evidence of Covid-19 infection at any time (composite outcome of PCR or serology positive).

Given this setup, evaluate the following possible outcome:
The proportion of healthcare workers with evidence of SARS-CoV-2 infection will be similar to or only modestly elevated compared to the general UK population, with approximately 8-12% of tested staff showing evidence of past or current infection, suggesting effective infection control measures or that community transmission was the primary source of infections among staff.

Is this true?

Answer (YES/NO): YES